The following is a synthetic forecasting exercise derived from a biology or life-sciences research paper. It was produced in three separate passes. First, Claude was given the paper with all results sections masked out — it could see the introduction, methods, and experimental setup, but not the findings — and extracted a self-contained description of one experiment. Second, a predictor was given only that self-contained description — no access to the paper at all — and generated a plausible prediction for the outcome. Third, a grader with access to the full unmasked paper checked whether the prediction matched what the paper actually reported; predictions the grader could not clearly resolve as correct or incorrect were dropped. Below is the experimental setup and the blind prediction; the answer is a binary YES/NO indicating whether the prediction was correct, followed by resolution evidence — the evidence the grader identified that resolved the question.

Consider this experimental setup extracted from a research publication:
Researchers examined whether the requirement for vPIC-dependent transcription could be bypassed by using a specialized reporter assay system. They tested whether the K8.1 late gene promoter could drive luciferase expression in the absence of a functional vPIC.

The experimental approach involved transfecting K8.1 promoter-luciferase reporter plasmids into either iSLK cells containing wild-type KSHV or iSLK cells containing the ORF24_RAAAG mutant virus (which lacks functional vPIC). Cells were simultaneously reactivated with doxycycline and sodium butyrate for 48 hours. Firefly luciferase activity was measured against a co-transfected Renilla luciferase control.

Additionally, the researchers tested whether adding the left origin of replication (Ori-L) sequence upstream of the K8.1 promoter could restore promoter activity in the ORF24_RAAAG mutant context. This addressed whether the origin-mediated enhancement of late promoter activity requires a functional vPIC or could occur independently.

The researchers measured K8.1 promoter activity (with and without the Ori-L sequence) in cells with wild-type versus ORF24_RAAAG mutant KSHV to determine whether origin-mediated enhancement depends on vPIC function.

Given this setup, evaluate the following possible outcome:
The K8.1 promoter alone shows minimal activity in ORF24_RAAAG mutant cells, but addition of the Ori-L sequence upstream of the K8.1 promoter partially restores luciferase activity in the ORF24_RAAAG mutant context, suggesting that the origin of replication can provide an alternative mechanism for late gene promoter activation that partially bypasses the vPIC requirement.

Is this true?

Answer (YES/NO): NO